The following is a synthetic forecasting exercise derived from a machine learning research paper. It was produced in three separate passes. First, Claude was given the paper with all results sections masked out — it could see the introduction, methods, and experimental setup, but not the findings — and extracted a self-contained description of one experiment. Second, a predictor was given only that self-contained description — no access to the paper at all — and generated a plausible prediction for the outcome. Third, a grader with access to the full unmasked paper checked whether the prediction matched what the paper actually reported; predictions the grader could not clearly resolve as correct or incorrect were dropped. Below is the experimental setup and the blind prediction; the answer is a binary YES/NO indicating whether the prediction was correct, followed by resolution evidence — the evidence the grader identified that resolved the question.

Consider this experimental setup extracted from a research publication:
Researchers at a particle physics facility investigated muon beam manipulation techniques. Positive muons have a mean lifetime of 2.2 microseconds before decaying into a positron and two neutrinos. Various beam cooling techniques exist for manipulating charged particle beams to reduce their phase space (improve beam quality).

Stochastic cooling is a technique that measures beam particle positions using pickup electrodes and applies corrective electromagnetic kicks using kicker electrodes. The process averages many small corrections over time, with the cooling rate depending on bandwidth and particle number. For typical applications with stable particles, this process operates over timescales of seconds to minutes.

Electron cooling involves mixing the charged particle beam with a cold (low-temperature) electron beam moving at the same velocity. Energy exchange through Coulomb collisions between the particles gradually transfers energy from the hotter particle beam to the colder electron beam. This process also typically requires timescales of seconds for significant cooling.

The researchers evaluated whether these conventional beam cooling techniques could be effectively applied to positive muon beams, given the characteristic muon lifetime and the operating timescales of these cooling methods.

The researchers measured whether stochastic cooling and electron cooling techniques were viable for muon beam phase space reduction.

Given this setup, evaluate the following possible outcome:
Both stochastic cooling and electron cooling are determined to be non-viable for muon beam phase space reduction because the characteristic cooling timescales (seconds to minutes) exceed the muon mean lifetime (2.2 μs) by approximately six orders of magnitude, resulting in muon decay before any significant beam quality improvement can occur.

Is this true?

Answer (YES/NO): YES